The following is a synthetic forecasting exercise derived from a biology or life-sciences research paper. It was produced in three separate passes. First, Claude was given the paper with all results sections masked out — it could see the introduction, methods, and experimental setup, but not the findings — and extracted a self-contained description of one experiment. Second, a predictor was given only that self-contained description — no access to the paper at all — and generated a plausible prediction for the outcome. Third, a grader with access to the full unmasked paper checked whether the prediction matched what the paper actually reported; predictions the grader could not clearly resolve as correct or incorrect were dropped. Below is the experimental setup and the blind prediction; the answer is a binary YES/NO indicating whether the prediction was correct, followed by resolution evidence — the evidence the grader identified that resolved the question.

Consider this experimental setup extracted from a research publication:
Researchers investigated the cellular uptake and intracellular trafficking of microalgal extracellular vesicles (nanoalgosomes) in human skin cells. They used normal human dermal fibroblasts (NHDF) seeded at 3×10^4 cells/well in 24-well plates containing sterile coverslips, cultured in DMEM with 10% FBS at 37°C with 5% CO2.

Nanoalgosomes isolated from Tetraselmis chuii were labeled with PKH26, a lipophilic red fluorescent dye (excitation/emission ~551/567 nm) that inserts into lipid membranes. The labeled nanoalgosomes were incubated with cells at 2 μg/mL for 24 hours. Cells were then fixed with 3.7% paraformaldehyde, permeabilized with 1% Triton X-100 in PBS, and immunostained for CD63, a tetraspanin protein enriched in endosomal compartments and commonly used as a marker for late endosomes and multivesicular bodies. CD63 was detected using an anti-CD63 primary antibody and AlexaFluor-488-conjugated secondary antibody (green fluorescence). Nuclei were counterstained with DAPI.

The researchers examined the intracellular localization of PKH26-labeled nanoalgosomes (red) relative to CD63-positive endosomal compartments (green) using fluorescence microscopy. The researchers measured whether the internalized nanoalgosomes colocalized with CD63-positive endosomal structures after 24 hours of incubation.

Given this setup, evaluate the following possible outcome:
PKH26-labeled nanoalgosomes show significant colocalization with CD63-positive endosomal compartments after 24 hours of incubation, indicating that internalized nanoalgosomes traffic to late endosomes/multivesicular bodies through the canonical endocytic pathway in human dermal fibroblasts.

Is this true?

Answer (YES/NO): YES